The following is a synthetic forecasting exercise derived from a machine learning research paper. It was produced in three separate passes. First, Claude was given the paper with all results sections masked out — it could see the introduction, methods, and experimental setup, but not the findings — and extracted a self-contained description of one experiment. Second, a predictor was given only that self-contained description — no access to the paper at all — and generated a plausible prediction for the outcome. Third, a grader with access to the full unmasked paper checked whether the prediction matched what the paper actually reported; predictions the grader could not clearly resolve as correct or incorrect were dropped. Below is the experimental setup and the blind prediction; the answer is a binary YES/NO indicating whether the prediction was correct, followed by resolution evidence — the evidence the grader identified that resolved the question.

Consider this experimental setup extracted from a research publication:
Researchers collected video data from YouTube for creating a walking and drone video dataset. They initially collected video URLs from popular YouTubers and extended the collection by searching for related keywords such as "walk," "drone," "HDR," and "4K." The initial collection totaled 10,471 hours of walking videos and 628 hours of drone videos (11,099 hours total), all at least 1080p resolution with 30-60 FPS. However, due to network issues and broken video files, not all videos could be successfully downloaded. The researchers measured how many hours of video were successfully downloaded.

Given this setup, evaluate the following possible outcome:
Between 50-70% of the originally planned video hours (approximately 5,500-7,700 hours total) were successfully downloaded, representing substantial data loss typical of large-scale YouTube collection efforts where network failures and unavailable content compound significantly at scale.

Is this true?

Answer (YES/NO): NO